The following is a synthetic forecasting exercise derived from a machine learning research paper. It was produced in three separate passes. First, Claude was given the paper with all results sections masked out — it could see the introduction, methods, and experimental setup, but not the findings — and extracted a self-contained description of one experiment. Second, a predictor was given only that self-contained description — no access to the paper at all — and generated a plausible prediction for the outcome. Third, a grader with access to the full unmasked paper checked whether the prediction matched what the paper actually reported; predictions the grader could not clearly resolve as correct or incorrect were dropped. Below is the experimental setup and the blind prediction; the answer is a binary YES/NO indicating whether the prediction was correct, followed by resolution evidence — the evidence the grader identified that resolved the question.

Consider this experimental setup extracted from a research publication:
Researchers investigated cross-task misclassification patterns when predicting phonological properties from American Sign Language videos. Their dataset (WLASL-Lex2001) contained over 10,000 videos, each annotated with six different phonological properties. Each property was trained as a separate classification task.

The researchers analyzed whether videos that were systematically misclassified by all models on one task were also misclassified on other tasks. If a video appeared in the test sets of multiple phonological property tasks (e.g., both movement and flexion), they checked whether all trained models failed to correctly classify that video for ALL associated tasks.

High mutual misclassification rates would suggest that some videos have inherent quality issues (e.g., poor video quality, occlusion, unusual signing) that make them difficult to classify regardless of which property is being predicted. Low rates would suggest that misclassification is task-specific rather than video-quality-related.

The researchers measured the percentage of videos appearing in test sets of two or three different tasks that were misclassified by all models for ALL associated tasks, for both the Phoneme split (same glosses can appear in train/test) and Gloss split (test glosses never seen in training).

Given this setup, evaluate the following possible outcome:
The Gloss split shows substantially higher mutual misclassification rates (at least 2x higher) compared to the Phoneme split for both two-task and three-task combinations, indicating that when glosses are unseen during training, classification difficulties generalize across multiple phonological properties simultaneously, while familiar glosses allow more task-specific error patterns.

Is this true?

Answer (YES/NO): NO